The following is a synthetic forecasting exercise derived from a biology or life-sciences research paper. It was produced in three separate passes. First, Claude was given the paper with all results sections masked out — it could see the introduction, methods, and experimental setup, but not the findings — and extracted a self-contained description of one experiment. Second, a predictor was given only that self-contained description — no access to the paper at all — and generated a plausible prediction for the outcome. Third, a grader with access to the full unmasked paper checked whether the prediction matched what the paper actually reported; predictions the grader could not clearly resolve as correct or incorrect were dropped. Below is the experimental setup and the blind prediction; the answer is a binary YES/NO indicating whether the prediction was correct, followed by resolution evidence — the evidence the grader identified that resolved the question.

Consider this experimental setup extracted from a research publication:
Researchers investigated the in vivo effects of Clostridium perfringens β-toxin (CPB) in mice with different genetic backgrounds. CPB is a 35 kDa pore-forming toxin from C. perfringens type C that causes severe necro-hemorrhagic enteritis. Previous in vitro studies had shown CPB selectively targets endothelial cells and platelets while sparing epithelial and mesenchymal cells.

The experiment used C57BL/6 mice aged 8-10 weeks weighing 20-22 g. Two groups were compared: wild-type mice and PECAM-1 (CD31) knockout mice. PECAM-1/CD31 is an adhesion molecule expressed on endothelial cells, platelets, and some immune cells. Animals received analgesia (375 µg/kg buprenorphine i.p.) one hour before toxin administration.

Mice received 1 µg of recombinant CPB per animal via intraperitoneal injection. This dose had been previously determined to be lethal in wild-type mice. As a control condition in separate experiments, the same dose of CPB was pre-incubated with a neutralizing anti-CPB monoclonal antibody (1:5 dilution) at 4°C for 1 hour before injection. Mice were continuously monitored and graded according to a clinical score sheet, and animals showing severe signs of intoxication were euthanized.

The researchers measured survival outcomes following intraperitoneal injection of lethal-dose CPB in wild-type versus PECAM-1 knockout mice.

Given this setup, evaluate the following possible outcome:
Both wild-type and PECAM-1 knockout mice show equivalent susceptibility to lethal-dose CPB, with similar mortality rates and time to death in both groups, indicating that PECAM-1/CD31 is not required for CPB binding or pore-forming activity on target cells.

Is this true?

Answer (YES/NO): NO